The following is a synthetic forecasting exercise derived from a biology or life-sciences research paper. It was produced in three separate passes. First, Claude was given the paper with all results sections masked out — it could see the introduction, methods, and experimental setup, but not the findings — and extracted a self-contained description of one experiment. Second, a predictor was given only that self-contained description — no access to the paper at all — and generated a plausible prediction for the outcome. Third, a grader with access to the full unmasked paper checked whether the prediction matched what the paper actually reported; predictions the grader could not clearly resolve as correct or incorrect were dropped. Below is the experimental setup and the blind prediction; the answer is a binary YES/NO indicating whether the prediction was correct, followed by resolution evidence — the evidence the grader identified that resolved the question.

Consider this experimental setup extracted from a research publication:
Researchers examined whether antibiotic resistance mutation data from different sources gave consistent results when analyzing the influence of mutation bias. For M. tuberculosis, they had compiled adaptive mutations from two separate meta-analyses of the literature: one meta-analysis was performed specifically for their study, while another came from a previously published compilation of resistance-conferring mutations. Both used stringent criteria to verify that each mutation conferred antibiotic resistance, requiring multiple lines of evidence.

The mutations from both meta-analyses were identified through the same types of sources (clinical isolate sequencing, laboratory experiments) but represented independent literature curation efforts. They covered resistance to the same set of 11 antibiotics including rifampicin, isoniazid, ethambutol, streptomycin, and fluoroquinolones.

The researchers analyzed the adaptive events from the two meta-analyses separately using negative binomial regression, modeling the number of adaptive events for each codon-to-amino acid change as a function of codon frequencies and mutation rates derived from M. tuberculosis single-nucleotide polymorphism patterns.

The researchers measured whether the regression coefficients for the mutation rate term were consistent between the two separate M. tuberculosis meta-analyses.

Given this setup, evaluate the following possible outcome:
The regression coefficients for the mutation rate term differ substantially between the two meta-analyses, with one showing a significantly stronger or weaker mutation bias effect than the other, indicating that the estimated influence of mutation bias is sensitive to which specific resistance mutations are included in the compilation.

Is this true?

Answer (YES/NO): NO